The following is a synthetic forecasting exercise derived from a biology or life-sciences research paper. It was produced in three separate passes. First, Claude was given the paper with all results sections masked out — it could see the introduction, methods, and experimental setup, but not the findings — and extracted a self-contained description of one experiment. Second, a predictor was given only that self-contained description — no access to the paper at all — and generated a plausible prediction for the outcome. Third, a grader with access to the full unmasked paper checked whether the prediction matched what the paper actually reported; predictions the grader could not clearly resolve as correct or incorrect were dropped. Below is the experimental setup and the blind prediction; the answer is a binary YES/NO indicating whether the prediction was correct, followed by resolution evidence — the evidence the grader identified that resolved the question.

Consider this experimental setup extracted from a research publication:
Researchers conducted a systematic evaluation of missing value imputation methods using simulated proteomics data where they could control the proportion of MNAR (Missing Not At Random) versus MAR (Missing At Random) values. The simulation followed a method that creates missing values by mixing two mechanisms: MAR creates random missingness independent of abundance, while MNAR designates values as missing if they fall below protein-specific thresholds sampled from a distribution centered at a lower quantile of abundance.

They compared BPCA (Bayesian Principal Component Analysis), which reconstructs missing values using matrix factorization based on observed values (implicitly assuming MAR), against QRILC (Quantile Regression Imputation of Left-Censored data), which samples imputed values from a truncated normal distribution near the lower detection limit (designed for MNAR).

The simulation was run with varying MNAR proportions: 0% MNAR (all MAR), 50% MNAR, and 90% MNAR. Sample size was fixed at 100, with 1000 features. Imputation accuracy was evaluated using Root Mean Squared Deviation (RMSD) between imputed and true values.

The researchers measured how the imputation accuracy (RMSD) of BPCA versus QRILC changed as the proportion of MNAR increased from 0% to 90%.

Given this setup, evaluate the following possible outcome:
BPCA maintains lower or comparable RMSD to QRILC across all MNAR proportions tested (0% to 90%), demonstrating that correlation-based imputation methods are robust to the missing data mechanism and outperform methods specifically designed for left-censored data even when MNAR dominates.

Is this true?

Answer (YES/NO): NO